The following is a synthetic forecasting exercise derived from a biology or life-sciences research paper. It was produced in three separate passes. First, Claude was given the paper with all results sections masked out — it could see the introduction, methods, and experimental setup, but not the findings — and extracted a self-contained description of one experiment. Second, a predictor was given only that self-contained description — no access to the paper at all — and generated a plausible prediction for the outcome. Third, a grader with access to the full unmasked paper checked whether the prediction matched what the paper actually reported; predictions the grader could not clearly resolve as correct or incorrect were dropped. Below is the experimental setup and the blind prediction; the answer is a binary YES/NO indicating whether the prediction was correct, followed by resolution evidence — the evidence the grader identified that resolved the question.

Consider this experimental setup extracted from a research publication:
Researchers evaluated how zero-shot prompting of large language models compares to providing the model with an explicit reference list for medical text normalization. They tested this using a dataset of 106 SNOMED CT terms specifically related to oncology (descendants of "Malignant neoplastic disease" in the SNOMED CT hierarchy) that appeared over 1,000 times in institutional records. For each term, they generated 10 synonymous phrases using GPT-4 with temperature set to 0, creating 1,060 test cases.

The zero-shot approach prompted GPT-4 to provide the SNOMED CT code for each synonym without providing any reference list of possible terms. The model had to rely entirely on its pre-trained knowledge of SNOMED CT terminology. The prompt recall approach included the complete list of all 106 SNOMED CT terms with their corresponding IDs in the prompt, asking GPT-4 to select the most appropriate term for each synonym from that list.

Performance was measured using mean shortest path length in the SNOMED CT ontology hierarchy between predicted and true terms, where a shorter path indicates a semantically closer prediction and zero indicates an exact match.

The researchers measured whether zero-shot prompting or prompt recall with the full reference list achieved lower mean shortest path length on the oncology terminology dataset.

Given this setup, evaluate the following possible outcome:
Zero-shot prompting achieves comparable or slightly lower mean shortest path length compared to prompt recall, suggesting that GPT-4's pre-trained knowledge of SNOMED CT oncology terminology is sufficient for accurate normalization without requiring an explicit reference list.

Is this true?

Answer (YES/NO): NO